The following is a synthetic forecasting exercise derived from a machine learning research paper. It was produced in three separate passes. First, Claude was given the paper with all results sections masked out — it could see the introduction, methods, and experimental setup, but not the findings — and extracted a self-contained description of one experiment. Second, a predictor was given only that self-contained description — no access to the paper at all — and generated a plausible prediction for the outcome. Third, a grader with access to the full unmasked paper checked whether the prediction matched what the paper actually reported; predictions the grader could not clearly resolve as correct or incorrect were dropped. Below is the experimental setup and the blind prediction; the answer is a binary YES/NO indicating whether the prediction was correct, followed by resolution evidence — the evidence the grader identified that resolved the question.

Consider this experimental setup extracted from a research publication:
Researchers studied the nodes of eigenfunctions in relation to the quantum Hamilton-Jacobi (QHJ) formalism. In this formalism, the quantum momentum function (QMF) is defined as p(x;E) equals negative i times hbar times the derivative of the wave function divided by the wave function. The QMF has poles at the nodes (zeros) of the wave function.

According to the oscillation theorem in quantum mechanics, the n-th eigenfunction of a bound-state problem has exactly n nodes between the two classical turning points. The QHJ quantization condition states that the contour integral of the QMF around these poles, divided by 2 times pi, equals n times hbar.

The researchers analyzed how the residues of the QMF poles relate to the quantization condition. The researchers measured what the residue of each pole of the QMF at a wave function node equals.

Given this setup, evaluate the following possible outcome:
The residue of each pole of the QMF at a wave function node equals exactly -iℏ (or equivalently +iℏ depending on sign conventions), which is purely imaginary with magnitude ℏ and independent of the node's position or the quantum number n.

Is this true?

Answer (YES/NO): YES